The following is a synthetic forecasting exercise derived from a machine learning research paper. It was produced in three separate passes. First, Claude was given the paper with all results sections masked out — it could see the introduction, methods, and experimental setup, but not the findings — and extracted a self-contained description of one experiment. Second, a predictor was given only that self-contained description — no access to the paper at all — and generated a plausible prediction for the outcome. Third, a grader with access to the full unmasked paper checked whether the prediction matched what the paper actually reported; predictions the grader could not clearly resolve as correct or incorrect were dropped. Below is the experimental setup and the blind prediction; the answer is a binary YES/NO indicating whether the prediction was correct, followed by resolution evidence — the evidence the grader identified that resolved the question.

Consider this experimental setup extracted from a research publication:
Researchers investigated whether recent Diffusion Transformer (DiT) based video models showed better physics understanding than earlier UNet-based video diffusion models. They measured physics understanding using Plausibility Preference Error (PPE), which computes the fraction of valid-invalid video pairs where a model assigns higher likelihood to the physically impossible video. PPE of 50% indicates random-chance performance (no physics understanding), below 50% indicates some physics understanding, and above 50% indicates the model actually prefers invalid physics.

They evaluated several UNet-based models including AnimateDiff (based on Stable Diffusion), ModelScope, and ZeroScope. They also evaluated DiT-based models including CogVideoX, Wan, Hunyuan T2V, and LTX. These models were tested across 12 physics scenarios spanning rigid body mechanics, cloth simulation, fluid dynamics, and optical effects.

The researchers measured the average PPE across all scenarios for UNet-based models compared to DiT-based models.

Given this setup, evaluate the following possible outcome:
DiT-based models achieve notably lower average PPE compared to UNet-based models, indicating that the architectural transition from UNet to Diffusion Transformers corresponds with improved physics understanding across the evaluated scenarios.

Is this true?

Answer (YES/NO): YES